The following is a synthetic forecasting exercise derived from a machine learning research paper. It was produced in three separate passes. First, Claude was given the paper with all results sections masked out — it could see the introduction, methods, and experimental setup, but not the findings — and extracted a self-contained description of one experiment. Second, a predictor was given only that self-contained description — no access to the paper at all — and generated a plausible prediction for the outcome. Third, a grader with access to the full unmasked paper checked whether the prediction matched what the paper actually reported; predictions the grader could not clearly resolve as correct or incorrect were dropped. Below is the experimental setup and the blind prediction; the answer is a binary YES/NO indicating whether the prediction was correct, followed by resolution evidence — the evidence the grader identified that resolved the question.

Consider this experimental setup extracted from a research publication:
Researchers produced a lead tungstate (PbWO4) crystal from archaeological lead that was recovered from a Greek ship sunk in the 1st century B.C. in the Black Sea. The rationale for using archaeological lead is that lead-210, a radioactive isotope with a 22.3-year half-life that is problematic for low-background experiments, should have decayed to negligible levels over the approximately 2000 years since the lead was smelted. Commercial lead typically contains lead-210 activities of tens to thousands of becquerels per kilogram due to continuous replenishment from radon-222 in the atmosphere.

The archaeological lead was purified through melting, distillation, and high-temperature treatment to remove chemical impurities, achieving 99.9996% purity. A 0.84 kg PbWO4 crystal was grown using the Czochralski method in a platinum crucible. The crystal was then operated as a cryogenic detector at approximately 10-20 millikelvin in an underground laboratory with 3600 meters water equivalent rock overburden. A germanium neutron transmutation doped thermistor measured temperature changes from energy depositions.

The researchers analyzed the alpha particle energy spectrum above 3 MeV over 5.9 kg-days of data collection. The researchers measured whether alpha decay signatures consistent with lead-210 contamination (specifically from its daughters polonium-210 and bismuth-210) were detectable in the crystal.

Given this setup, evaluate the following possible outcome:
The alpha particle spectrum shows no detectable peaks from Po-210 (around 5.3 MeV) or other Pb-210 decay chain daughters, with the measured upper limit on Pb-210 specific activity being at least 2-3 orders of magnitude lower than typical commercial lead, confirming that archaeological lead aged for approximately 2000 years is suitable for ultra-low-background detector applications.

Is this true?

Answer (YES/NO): NO